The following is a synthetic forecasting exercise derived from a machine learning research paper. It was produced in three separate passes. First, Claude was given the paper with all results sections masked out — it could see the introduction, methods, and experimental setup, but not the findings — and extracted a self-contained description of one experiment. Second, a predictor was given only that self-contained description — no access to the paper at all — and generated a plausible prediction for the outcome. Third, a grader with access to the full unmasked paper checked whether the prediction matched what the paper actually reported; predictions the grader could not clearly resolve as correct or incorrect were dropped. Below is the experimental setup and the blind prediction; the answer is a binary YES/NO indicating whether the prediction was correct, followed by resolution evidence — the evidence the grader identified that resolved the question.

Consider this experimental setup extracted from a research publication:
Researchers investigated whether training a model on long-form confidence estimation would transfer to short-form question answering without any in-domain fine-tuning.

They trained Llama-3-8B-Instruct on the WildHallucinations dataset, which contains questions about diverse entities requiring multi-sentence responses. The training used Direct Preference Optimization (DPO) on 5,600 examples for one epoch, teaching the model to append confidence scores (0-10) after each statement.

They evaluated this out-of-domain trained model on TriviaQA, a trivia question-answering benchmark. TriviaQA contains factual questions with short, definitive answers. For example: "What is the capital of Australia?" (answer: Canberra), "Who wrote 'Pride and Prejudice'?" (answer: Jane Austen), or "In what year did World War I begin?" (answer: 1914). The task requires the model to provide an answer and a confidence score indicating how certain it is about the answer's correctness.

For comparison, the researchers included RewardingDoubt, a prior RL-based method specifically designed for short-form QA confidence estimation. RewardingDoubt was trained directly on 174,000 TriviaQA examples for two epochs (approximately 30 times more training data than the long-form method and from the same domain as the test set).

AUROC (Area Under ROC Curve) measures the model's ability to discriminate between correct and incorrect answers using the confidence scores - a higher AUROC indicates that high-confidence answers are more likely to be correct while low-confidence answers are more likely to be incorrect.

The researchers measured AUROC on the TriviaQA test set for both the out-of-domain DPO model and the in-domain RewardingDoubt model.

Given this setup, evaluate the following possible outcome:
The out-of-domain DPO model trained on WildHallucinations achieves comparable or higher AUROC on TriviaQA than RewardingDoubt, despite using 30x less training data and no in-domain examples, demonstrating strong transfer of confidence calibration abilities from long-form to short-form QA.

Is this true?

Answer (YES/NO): NO